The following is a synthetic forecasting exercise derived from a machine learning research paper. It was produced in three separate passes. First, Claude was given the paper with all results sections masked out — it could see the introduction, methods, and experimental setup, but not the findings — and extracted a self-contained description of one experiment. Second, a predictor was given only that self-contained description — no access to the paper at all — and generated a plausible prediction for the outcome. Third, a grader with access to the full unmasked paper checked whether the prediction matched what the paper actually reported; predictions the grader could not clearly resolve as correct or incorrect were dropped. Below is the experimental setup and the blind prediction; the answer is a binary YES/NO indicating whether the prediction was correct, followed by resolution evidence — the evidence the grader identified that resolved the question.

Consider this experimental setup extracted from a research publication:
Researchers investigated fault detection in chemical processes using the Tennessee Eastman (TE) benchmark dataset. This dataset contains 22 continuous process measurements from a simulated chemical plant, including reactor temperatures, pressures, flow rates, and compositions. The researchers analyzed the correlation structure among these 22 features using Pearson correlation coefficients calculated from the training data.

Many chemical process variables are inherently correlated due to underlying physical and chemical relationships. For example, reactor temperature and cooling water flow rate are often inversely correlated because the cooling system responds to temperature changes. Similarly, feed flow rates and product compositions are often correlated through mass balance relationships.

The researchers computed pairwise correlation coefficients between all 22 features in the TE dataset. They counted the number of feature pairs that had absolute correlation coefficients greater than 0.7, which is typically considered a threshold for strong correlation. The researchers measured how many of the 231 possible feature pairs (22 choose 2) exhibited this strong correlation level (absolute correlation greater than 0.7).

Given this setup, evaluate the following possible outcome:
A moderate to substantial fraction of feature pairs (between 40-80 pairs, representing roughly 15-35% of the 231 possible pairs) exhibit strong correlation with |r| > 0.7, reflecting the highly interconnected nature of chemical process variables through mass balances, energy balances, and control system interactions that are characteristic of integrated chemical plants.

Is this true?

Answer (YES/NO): NO